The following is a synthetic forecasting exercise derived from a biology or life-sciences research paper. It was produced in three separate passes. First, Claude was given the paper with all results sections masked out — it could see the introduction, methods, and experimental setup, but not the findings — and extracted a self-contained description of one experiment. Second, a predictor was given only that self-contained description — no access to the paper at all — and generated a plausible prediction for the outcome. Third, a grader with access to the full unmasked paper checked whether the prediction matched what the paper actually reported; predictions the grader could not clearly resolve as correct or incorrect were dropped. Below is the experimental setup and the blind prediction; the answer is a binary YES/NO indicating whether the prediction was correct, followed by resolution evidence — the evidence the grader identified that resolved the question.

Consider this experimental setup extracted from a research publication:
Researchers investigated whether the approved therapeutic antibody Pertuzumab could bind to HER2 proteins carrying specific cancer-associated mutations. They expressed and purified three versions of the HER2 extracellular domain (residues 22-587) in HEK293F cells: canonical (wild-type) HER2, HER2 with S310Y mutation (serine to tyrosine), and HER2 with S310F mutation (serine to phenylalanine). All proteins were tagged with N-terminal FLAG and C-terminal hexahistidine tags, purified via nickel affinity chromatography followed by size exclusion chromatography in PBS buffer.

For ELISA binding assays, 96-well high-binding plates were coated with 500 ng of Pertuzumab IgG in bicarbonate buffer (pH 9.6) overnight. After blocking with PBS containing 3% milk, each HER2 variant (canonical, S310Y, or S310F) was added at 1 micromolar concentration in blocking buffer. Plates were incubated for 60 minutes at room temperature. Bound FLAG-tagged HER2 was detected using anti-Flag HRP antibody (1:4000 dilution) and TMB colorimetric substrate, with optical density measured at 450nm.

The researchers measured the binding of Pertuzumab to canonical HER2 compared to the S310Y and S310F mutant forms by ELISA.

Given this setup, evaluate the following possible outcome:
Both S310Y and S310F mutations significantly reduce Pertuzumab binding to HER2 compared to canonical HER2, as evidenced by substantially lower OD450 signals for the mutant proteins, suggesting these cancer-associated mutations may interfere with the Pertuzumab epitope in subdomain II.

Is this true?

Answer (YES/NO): YES